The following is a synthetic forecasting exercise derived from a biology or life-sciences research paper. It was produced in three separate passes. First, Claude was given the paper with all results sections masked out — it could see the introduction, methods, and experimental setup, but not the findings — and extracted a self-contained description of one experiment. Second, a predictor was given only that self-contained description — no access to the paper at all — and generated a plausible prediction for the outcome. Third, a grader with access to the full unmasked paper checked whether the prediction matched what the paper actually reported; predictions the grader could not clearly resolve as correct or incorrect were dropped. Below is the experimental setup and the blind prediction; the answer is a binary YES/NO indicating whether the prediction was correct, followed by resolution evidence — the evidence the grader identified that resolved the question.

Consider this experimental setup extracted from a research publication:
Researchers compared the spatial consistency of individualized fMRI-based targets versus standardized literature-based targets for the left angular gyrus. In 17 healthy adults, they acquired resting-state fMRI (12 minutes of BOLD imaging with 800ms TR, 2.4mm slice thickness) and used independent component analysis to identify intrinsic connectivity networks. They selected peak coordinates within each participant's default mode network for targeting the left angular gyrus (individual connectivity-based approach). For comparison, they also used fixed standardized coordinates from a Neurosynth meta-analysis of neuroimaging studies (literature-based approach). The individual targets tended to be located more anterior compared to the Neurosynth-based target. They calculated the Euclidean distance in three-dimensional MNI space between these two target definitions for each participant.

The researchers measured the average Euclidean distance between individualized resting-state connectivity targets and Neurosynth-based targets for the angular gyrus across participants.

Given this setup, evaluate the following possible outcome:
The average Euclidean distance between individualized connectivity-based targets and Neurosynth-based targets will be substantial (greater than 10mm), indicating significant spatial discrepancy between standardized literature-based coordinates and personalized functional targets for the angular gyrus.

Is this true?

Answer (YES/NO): YES